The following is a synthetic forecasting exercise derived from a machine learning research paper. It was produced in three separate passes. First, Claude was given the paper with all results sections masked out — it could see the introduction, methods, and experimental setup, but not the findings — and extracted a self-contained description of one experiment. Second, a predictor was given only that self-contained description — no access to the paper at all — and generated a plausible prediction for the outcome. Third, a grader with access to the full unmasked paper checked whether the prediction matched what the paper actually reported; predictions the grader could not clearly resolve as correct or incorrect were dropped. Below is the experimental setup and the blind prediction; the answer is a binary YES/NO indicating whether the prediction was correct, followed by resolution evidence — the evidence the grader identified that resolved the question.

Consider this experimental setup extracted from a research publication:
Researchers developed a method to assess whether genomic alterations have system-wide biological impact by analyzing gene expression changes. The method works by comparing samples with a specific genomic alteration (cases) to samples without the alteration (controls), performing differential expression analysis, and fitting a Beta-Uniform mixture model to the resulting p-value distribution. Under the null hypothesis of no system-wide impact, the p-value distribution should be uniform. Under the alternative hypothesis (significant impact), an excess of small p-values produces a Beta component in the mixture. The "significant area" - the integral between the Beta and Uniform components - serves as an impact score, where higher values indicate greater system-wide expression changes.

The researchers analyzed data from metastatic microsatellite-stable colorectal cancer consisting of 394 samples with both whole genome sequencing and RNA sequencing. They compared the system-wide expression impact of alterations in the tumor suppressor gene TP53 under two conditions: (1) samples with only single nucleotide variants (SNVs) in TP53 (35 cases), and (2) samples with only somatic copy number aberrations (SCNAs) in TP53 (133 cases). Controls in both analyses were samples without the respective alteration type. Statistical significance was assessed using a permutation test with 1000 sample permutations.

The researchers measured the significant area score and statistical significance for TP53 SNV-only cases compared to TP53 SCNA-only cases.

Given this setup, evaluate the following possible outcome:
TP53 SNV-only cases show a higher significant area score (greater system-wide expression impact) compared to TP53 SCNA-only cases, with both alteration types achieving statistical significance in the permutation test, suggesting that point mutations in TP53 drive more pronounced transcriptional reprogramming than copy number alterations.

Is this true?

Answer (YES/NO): NO